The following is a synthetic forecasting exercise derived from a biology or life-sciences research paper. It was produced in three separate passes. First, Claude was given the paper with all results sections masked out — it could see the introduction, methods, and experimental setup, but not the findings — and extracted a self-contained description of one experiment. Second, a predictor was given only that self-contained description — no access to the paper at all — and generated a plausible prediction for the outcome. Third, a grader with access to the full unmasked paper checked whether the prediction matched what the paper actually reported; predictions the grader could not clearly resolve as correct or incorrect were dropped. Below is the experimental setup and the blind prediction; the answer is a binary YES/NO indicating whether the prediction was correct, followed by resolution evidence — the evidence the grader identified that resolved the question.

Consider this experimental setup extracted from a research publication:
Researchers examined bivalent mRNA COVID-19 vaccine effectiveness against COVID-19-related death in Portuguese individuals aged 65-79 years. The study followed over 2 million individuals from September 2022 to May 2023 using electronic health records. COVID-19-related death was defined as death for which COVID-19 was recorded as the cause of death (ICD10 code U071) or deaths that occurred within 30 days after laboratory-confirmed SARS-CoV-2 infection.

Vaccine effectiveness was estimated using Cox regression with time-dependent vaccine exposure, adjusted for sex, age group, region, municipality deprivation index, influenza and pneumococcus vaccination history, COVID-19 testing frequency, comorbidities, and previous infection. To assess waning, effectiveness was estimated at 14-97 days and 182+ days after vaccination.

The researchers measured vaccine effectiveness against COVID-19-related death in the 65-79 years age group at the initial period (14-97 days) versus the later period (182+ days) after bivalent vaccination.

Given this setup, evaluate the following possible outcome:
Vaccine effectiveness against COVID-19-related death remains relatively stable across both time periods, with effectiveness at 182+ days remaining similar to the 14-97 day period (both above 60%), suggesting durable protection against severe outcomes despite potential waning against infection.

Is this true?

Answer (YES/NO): NO